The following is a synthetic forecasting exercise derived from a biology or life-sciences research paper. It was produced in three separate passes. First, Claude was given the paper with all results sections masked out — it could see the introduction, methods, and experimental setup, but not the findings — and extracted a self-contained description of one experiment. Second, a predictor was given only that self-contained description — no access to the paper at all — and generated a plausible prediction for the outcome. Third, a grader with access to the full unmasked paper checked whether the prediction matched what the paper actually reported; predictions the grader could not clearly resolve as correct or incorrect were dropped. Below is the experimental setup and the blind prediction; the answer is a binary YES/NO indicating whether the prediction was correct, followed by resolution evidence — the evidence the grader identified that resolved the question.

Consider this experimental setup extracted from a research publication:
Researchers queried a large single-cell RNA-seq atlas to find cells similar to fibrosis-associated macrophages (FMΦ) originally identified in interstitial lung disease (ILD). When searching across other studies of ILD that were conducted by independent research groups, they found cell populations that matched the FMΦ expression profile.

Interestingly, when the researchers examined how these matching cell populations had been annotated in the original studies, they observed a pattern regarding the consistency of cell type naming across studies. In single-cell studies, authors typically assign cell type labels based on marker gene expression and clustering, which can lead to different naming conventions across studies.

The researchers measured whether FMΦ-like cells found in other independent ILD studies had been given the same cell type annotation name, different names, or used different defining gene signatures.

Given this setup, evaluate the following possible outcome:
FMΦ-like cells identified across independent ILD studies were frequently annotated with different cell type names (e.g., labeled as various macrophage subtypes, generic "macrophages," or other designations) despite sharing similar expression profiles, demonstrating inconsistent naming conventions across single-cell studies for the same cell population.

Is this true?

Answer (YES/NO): YES